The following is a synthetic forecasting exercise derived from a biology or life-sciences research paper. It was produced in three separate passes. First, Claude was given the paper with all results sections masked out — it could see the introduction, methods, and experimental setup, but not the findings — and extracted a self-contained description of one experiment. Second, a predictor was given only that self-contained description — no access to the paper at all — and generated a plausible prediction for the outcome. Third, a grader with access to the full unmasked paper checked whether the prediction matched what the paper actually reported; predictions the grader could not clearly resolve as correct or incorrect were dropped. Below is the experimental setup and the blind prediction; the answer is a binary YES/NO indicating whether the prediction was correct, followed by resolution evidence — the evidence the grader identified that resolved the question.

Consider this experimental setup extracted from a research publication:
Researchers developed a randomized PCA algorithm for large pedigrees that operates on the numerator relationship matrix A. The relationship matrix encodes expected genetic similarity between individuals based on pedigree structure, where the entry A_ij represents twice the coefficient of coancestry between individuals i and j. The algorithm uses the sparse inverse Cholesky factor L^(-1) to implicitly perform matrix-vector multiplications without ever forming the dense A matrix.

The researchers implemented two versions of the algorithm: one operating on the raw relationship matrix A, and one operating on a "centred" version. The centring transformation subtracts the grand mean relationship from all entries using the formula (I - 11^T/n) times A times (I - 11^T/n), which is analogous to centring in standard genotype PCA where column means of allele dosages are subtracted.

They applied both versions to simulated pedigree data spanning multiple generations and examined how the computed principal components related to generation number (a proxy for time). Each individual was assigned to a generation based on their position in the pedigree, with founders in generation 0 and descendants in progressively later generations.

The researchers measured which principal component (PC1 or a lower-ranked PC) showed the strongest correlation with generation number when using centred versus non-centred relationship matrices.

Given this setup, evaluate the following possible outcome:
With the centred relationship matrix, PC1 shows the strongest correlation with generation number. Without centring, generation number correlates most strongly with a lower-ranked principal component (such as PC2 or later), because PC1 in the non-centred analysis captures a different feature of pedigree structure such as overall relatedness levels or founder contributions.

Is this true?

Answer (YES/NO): NO